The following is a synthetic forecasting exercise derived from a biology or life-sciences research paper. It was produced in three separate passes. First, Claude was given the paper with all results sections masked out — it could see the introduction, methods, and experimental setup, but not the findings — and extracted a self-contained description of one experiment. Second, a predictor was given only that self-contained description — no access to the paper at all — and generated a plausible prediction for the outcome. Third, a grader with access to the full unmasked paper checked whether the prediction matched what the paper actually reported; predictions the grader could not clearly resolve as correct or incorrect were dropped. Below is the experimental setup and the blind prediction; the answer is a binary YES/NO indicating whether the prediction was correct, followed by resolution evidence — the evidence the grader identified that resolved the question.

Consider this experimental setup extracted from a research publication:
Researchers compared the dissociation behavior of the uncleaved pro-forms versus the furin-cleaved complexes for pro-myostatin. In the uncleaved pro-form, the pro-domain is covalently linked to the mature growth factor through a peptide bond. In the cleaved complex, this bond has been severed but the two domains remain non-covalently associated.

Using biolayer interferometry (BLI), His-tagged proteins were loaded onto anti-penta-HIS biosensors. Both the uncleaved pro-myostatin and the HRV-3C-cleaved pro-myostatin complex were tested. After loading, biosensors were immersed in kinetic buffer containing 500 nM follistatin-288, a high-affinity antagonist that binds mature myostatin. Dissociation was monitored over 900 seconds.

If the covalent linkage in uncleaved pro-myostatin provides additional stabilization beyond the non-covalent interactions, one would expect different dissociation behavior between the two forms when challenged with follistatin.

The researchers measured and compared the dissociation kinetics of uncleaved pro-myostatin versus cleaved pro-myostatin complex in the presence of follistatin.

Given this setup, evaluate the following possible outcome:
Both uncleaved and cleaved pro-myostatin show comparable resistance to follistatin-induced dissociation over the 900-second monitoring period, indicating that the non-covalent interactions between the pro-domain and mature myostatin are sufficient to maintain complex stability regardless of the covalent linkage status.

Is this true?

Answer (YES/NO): YES